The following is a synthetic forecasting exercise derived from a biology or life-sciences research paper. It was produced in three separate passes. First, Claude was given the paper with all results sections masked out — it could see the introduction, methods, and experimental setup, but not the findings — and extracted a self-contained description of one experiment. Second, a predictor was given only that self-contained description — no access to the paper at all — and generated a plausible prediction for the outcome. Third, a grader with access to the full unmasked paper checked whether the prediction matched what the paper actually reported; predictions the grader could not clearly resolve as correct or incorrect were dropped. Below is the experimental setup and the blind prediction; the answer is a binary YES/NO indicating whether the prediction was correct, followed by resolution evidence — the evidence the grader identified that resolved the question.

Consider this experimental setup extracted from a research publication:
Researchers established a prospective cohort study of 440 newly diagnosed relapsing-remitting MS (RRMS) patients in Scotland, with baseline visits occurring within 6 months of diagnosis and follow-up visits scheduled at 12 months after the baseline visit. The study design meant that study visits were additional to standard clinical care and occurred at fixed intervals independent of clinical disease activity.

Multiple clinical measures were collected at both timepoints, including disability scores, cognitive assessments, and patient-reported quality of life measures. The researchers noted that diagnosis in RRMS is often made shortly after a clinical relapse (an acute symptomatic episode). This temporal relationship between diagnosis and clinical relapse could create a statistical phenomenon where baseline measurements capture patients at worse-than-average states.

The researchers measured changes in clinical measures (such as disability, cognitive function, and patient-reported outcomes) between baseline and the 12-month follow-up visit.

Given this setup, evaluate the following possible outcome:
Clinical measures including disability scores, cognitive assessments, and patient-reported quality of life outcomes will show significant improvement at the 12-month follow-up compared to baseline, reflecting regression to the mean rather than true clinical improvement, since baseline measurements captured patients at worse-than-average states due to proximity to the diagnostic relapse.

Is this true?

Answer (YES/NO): NO